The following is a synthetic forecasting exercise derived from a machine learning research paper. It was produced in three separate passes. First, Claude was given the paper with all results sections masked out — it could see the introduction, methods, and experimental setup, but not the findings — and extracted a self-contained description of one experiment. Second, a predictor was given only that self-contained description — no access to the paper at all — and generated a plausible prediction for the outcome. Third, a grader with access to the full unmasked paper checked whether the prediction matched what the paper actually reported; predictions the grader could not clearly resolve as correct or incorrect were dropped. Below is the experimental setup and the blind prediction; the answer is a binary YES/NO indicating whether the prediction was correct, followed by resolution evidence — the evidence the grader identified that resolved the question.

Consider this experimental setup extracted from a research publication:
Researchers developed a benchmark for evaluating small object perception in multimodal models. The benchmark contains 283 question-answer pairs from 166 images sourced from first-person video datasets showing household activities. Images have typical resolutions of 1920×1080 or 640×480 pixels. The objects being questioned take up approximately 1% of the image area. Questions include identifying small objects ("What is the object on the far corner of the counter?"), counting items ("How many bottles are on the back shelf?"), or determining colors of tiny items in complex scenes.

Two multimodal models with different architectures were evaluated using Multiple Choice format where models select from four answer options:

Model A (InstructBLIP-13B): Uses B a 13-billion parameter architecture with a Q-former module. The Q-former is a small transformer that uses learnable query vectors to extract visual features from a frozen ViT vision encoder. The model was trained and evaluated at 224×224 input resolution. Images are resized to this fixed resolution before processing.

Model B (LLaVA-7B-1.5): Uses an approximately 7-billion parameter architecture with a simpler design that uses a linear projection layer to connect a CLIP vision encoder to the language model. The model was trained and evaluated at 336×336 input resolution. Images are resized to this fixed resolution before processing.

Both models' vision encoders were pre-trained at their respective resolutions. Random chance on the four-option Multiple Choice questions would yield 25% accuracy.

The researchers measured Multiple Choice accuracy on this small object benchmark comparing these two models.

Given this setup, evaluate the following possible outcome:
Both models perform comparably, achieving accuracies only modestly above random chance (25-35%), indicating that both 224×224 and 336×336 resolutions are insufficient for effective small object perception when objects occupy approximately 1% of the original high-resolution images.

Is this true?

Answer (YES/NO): NO